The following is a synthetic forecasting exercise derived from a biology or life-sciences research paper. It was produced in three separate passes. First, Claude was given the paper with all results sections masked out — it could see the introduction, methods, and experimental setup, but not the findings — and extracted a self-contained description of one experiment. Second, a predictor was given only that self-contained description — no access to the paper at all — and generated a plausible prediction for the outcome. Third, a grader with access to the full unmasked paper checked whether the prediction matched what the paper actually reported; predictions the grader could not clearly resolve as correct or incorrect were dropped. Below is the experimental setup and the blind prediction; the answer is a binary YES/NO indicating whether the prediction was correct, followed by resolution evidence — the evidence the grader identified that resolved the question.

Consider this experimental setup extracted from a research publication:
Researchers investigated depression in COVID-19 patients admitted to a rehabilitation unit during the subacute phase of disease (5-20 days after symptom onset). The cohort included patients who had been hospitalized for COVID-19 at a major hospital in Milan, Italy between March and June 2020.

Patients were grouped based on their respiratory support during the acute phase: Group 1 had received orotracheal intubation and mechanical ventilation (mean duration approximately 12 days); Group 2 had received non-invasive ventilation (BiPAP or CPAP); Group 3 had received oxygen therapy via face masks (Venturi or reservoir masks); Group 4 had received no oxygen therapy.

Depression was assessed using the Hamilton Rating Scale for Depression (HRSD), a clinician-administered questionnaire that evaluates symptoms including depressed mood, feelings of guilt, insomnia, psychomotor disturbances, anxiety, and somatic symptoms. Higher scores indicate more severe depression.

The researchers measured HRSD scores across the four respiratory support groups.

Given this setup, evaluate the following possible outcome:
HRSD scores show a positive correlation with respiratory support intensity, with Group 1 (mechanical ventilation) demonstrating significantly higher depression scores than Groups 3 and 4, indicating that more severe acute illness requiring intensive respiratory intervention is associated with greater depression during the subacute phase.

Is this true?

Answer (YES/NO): NO